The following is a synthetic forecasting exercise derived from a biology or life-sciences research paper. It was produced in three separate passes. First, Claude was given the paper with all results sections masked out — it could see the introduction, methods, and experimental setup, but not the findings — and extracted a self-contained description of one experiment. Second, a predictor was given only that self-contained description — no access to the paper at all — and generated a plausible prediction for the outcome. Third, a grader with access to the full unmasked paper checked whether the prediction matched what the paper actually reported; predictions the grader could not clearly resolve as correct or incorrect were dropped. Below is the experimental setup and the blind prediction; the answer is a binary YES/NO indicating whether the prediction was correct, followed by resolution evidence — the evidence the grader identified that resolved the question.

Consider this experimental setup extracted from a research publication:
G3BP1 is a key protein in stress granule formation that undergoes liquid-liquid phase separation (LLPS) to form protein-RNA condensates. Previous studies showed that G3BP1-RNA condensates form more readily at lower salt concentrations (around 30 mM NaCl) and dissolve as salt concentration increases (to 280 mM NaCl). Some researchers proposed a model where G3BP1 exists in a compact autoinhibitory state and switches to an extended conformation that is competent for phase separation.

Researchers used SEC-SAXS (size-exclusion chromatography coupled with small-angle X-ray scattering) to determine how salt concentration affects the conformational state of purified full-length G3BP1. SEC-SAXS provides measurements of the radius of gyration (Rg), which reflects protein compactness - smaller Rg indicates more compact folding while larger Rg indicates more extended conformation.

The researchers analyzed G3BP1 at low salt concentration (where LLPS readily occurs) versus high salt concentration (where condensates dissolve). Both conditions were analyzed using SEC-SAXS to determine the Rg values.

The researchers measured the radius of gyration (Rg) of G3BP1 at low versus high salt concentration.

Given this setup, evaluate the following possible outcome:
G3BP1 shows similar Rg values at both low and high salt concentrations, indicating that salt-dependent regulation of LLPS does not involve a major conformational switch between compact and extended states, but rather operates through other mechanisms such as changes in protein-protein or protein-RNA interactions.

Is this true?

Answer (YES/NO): NO